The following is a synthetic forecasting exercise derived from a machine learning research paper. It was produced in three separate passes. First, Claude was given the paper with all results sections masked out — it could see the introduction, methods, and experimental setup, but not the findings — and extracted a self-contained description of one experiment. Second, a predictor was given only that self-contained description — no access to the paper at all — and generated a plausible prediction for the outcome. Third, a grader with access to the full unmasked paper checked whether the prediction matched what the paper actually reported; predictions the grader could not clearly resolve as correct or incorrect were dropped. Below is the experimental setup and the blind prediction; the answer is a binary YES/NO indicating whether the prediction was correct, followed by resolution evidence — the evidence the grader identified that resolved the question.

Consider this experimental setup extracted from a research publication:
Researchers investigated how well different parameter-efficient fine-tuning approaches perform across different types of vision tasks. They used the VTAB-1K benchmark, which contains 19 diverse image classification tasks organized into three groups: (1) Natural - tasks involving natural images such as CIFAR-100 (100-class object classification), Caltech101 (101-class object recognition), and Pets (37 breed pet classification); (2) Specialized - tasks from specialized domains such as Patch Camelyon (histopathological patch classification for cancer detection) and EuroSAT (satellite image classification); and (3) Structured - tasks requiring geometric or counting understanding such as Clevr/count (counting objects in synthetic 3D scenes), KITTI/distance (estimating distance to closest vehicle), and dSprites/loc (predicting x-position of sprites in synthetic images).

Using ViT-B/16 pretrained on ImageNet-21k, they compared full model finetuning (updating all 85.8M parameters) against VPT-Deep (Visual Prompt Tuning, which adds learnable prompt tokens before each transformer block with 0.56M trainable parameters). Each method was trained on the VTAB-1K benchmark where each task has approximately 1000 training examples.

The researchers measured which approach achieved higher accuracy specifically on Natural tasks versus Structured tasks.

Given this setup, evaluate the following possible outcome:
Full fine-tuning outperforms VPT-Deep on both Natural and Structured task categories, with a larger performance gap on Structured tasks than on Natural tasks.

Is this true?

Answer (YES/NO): NO